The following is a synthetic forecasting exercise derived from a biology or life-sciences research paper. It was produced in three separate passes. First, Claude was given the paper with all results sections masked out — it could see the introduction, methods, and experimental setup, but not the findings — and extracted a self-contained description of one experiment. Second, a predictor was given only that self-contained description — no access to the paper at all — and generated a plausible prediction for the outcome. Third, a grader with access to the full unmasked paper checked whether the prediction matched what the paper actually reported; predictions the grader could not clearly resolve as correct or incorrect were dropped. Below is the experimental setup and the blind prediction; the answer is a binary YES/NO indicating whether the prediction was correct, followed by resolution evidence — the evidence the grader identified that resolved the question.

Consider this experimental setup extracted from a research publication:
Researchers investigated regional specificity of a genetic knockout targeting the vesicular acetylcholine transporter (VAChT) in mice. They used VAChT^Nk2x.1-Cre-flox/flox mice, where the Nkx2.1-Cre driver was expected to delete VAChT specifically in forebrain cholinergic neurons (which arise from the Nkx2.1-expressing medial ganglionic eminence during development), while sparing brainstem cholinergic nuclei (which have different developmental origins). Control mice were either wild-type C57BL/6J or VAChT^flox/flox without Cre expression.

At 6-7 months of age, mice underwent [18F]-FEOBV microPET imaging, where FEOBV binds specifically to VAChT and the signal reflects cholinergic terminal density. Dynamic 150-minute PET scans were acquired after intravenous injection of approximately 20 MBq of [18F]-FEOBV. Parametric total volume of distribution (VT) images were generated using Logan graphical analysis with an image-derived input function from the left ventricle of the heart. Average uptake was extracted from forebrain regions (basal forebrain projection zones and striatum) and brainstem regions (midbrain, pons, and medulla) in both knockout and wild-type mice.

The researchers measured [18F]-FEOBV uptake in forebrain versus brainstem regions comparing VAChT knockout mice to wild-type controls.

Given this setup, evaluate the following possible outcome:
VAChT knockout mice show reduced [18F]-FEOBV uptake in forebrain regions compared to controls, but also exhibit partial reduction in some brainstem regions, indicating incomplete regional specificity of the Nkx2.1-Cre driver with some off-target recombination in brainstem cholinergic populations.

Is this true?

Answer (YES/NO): NO